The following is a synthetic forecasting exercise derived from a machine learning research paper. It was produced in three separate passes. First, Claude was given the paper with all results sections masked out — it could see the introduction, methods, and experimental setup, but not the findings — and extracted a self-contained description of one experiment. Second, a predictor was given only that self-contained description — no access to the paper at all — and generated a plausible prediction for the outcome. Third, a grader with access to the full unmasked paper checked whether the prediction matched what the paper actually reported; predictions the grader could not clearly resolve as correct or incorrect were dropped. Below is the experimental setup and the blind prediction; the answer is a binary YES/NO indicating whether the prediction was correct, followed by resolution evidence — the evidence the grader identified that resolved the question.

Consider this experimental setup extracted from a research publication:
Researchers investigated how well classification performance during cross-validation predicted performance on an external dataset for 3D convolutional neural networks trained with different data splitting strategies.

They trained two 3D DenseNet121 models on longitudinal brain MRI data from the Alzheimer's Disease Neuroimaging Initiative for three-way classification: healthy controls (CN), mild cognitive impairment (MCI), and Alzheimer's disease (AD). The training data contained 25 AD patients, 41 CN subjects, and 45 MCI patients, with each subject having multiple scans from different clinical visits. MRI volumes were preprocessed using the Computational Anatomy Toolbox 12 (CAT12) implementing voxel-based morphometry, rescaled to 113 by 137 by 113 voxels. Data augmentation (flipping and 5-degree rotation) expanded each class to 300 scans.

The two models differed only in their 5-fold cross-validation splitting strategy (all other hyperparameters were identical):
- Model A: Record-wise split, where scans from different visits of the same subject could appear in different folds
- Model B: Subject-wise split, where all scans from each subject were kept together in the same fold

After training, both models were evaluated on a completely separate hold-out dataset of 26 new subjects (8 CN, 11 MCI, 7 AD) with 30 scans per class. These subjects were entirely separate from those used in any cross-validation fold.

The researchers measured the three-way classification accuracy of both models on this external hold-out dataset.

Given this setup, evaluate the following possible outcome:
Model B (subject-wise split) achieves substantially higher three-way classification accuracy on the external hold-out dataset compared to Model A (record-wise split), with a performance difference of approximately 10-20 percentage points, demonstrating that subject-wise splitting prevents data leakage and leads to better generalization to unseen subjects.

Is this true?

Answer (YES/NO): NO